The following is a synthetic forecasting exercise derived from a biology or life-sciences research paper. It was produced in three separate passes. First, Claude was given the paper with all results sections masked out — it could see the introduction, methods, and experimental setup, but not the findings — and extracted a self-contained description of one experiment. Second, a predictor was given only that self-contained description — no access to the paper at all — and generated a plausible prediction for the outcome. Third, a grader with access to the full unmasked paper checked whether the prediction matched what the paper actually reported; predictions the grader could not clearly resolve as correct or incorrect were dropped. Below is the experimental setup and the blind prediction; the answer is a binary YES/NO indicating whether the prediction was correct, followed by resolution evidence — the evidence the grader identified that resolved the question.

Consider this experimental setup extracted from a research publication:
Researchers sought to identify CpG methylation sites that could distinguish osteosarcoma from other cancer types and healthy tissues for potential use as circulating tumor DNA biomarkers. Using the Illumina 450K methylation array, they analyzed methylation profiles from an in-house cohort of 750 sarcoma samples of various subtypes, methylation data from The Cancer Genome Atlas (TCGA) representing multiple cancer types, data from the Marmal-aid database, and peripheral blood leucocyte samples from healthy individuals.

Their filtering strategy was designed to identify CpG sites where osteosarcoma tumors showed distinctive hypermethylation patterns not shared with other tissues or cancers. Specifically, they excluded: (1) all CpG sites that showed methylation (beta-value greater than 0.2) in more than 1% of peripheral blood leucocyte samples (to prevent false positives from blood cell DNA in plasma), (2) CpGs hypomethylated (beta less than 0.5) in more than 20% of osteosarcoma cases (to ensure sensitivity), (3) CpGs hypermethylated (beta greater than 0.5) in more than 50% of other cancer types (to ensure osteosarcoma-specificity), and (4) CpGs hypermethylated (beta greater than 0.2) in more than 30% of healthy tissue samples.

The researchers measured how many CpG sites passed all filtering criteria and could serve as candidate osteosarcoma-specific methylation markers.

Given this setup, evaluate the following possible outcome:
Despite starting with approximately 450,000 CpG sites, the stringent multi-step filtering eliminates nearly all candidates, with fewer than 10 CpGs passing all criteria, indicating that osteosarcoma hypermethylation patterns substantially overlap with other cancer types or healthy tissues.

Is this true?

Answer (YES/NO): NO